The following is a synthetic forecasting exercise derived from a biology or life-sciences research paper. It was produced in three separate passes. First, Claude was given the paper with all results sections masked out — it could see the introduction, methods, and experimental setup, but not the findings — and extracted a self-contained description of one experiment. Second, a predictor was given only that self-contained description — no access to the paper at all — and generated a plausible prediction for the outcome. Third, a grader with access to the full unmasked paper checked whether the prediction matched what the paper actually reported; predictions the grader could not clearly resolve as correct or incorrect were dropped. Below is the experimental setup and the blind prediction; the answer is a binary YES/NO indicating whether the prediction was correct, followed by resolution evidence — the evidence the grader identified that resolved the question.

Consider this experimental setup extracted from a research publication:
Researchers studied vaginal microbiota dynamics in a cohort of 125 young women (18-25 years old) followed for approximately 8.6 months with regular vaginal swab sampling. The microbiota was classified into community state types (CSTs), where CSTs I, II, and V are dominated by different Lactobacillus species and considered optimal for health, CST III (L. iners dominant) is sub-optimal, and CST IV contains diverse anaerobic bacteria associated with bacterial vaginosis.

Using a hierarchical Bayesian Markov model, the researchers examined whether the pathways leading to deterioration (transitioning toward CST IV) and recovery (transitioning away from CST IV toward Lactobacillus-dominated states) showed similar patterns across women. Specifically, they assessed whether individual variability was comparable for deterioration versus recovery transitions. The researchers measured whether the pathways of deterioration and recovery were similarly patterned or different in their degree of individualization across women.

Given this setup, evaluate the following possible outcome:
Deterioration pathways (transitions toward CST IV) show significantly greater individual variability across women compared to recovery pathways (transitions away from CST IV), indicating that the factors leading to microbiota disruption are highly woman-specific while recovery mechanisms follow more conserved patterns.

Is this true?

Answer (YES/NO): NO